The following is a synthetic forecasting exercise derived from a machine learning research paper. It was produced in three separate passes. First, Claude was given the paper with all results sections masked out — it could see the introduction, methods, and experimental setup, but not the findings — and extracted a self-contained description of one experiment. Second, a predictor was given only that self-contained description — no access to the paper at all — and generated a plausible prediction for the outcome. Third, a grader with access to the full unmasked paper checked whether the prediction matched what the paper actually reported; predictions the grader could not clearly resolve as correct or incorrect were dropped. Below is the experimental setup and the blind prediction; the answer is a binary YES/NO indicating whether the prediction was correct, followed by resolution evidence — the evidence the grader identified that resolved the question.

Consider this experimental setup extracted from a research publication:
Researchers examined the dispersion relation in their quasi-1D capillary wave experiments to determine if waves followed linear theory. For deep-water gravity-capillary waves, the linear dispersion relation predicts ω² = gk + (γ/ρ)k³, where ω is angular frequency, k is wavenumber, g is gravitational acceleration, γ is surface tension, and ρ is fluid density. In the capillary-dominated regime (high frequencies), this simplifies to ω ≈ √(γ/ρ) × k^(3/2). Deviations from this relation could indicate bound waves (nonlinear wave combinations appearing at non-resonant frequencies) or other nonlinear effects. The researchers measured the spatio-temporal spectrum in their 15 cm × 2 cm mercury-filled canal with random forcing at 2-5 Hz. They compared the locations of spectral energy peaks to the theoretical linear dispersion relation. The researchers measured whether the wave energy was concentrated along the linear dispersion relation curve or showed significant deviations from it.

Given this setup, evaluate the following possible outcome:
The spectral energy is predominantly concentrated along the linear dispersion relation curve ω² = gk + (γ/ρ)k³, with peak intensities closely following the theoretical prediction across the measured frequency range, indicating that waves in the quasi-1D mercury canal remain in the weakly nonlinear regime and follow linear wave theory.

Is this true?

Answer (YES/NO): YES